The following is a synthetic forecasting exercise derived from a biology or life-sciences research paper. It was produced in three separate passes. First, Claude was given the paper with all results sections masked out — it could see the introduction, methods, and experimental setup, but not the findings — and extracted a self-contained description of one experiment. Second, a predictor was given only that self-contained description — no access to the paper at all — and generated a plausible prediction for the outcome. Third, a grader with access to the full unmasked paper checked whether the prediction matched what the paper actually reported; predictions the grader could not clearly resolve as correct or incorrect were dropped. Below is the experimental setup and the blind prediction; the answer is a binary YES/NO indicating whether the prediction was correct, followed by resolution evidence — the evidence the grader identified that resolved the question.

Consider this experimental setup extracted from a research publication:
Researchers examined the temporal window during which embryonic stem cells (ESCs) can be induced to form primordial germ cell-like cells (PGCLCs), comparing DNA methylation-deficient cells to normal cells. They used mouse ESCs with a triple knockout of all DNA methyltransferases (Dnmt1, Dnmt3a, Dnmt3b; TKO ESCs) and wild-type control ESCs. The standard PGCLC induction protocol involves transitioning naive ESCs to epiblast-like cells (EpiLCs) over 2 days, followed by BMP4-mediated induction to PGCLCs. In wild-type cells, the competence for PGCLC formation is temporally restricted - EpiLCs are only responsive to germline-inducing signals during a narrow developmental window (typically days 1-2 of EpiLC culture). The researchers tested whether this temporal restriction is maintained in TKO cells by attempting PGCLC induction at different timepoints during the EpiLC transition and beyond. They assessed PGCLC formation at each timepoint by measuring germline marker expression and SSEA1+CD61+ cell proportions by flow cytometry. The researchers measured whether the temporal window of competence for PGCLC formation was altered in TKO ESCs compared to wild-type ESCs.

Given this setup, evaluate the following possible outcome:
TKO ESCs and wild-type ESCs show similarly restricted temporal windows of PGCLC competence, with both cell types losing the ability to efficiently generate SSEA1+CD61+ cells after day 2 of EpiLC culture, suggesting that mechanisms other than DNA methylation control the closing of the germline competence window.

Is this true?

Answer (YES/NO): NO